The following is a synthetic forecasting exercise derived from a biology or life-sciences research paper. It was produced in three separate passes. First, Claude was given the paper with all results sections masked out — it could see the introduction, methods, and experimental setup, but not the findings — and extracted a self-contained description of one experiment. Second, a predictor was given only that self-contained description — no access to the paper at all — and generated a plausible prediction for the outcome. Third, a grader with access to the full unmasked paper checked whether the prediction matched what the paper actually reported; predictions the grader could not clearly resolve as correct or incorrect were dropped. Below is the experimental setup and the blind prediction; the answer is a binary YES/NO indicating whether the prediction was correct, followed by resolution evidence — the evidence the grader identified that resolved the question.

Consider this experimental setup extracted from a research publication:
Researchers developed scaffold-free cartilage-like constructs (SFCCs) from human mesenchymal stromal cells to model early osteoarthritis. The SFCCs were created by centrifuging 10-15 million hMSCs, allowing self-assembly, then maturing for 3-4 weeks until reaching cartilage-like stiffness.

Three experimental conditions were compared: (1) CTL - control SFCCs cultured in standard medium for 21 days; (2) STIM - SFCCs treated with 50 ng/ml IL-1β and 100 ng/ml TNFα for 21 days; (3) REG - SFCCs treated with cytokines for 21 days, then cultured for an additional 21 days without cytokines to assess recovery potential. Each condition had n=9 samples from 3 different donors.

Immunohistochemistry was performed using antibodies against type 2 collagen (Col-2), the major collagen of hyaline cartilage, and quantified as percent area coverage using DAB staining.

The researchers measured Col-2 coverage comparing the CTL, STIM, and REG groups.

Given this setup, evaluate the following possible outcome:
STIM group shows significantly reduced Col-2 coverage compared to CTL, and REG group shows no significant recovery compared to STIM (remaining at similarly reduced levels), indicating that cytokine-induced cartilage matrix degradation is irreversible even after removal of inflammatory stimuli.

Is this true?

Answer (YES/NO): NO